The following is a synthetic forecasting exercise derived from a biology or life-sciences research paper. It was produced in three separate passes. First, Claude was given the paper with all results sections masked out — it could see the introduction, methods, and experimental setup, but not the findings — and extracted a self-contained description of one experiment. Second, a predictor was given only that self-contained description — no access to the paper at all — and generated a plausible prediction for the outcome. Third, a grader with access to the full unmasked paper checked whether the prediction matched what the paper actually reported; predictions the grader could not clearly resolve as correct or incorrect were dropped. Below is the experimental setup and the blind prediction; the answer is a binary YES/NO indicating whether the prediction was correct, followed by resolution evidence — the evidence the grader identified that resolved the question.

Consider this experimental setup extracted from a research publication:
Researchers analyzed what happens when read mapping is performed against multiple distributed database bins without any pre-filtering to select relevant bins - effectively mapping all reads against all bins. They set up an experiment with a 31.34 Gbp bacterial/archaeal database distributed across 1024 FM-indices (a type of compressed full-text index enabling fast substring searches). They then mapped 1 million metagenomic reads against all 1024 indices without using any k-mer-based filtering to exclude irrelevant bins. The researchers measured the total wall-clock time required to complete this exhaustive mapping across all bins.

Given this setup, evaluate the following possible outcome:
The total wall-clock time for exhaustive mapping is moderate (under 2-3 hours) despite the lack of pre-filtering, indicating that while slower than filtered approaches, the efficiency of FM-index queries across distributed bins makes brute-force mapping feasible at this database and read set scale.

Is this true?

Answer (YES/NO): NO